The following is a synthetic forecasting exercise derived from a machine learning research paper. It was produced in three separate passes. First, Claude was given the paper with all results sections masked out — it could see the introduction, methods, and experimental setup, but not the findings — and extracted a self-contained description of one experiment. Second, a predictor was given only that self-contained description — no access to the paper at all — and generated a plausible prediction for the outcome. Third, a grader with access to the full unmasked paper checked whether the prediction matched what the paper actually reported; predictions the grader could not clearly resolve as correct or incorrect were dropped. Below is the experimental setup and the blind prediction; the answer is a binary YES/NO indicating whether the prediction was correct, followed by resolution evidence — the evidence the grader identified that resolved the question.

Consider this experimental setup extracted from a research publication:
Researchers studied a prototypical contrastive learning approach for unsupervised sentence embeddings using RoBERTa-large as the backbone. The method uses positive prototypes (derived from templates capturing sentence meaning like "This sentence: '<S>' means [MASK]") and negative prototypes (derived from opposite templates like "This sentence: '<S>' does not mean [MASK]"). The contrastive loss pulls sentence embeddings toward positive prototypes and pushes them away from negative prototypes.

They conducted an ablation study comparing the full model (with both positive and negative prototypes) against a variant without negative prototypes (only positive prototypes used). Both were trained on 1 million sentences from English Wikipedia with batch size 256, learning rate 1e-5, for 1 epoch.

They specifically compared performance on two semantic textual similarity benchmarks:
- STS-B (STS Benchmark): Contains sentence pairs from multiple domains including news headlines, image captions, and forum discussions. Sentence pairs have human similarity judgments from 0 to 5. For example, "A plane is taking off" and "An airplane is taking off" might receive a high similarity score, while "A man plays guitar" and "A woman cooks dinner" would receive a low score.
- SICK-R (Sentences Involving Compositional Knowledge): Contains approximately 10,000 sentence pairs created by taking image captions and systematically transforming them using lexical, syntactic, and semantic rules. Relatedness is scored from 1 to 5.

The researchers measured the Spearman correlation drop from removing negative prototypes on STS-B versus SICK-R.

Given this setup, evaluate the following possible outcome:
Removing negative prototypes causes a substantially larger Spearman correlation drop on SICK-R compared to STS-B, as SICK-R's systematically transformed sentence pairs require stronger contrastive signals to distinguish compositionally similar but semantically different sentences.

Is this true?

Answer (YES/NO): YES